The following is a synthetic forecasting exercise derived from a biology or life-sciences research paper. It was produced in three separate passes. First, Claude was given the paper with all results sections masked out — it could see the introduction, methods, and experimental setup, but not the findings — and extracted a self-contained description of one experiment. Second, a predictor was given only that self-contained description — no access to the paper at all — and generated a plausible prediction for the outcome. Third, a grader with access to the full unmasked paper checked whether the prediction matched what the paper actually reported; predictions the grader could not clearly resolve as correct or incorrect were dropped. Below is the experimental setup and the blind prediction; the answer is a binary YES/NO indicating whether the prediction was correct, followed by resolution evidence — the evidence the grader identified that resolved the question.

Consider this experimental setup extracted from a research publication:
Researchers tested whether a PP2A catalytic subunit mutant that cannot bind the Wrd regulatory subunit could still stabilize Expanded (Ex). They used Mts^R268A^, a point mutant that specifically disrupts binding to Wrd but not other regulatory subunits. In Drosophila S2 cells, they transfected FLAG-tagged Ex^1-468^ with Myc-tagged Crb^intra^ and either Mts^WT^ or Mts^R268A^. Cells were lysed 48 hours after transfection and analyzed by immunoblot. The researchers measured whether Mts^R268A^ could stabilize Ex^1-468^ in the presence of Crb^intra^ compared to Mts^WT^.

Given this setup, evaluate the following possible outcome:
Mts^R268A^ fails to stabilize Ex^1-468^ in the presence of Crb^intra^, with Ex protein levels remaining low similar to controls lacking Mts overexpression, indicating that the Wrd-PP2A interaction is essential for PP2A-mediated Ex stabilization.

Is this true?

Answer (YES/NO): YES